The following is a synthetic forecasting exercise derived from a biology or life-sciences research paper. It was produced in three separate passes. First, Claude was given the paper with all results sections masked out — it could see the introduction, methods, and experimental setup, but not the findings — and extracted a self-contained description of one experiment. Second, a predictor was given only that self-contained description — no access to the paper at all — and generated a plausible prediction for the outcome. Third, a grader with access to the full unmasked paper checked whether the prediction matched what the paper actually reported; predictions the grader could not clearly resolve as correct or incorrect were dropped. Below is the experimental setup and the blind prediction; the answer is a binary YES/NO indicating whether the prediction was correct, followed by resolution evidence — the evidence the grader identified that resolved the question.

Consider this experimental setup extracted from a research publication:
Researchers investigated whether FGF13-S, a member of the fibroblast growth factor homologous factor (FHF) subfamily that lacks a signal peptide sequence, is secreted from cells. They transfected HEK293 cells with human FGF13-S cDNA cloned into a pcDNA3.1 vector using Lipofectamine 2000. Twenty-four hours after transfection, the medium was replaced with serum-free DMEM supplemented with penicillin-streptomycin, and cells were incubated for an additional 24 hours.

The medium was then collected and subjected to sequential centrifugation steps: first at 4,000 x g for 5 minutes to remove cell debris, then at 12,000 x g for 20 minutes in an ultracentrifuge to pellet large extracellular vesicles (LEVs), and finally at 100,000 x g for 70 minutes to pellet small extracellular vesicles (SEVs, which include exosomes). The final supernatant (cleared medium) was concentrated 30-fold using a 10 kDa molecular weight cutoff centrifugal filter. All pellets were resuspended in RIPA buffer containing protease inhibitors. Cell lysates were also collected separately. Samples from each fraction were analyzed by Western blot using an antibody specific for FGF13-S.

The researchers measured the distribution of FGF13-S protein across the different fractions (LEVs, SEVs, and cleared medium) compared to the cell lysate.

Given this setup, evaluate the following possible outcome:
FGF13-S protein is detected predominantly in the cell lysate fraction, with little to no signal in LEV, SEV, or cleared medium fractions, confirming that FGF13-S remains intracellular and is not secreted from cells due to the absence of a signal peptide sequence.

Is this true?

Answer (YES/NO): NO